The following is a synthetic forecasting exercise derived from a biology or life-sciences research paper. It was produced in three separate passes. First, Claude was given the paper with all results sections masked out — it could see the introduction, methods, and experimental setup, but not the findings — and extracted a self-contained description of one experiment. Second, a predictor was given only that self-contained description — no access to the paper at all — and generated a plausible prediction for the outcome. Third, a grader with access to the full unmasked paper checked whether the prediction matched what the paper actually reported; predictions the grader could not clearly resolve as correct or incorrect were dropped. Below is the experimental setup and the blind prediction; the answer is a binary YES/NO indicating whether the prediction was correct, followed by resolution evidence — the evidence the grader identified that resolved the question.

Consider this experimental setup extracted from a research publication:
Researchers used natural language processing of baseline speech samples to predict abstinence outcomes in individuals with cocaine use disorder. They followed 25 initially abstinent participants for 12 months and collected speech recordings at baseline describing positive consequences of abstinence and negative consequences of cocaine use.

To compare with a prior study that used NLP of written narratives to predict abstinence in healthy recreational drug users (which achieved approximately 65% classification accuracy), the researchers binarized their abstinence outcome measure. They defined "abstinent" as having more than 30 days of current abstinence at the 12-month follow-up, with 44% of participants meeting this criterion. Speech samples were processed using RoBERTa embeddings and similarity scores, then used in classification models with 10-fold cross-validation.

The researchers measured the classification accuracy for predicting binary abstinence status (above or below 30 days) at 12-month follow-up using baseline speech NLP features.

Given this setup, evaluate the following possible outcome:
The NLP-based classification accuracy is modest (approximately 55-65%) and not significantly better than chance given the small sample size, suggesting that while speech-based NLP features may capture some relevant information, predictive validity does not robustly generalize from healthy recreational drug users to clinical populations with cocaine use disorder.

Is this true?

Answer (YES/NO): NO